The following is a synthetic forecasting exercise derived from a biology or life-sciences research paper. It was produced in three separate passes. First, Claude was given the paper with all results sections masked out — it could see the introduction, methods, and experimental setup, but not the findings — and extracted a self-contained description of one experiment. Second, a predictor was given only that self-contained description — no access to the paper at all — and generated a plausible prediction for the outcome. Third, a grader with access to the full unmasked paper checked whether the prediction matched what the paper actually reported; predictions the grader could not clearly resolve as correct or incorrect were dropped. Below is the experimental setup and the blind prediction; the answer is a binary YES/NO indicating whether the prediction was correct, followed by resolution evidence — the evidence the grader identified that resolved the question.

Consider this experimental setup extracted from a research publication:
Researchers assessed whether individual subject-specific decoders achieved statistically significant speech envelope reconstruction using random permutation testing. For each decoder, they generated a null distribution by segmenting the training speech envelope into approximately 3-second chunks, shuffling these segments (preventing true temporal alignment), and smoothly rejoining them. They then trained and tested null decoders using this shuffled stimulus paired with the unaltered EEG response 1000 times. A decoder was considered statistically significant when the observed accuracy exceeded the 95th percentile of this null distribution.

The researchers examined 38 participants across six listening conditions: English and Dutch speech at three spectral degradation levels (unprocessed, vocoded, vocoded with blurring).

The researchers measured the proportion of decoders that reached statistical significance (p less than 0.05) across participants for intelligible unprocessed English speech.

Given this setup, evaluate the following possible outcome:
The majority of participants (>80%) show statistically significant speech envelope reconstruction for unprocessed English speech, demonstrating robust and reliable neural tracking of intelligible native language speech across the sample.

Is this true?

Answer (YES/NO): YES